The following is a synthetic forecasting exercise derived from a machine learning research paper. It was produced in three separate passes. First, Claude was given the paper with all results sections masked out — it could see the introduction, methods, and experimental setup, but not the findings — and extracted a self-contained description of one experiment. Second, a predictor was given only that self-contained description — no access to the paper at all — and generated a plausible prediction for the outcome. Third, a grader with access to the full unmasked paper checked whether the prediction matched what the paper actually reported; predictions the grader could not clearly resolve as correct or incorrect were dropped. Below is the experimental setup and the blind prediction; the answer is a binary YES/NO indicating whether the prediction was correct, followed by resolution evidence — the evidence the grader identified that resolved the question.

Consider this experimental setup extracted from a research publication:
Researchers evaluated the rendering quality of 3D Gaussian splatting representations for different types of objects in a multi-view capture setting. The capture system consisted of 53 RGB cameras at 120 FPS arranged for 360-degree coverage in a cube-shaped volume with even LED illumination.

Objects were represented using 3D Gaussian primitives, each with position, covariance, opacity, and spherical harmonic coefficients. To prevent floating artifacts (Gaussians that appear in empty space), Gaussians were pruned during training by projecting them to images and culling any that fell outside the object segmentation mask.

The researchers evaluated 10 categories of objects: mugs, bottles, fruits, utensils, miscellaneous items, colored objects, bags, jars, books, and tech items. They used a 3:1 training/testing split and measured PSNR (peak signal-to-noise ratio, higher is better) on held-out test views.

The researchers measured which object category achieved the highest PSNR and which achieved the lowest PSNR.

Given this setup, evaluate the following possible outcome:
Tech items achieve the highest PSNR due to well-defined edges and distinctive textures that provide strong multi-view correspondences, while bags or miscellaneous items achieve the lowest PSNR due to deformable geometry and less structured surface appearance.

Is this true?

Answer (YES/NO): NO